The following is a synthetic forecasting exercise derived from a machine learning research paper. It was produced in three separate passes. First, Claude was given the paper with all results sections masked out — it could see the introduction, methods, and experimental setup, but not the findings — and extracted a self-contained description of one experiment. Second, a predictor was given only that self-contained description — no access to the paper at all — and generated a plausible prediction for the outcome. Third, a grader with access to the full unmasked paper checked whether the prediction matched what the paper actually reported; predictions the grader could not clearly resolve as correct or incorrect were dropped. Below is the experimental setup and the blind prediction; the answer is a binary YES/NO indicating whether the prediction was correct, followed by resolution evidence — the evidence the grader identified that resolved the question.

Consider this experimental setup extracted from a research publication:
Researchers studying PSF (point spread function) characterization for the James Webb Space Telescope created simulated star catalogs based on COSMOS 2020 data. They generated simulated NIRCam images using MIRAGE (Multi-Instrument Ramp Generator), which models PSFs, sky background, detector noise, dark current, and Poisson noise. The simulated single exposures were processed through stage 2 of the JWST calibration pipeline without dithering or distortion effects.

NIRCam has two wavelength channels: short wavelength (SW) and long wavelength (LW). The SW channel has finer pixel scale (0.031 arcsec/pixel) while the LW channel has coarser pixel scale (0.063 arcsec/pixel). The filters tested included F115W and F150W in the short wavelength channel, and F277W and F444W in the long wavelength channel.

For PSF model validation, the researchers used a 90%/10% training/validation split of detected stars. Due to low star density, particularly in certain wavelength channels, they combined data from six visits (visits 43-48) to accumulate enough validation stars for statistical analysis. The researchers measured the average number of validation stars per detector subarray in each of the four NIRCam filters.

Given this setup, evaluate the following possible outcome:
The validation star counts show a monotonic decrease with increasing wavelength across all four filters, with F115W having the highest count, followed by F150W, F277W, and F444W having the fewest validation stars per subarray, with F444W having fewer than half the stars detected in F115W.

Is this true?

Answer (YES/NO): NO